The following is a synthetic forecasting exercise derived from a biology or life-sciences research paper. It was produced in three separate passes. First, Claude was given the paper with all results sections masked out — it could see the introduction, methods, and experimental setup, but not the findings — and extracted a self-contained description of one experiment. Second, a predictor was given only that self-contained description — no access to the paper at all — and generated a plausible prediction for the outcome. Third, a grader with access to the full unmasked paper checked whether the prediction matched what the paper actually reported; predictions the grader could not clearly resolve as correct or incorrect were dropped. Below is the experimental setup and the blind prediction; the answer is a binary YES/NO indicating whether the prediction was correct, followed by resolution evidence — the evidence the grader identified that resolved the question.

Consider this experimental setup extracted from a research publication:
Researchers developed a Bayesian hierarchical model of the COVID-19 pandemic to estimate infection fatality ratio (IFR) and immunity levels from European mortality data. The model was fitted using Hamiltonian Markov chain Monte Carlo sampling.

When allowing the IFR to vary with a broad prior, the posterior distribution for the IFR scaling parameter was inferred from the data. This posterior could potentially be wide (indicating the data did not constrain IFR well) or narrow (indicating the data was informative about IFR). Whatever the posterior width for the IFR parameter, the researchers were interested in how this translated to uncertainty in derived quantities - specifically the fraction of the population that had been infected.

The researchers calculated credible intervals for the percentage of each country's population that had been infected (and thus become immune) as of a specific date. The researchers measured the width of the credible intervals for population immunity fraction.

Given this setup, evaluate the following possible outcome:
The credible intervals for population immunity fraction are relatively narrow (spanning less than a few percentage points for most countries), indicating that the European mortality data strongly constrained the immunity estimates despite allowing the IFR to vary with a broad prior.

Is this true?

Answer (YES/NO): NO